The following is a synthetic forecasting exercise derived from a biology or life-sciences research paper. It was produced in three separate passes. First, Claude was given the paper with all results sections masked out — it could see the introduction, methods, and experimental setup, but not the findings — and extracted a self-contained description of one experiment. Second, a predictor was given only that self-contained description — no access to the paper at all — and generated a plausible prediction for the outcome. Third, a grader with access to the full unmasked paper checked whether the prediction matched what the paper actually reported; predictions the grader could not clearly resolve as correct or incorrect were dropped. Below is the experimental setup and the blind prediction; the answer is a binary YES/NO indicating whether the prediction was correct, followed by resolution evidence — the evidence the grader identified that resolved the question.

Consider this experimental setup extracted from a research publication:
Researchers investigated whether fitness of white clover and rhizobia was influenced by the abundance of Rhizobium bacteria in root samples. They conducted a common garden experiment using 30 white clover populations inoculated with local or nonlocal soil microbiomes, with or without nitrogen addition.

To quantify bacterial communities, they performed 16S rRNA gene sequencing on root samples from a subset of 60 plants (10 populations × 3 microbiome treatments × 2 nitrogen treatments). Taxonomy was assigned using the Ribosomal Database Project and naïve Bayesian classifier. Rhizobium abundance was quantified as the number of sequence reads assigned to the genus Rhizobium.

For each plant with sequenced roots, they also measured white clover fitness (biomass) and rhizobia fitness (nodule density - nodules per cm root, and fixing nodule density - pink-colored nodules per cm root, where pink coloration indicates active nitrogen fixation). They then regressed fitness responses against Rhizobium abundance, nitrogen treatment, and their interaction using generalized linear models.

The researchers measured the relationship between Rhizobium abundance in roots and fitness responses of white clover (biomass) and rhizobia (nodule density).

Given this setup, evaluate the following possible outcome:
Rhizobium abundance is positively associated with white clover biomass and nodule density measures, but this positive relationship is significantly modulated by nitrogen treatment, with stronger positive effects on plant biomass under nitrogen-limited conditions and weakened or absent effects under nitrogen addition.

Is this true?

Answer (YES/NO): NO